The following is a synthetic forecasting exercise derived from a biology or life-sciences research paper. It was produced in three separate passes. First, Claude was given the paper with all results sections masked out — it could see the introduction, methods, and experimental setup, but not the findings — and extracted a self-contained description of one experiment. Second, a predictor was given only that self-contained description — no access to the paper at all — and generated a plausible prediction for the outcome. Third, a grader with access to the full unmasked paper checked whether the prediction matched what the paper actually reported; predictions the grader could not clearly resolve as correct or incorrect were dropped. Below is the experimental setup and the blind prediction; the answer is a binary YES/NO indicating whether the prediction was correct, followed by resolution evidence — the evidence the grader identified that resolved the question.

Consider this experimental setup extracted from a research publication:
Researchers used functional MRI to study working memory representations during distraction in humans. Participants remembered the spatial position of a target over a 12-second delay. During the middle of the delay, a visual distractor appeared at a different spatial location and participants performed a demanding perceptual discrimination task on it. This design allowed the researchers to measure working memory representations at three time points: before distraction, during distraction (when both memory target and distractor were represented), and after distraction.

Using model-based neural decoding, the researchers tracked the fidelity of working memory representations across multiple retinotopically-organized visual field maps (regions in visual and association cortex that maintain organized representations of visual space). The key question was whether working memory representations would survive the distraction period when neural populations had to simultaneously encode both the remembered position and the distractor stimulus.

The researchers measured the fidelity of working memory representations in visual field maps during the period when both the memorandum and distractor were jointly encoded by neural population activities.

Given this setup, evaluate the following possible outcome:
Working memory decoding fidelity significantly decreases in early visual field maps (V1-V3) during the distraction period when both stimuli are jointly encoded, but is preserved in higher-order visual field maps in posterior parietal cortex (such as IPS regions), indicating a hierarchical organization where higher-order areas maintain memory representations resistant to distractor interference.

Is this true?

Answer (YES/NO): NO